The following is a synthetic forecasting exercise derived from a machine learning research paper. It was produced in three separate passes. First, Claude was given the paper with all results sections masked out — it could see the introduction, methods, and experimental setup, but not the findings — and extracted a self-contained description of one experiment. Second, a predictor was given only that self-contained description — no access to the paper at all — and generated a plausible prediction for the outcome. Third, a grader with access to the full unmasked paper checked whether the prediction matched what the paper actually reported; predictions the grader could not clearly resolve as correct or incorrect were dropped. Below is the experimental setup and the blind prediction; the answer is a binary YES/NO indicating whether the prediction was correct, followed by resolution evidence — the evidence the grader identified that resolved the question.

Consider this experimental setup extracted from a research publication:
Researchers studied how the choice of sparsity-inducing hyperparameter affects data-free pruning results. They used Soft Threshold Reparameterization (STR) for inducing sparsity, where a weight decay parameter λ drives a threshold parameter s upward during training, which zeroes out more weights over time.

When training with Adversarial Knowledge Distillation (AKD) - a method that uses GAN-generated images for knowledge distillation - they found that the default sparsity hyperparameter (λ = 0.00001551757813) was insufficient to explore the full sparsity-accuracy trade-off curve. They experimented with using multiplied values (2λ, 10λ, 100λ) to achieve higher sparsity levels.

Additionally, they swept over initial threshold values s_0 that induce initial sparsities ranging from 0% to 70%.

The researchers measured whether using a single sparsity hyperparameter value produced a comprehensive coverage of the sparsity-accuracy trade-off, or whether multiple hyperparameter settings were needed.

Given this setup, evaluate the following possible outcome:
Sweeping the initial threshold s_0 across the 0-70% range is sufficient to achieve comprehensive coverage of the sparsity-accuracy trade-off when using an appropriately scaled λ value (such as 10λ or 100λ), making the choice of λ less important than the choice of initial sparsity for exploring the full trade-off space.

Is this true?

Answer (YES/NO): NO